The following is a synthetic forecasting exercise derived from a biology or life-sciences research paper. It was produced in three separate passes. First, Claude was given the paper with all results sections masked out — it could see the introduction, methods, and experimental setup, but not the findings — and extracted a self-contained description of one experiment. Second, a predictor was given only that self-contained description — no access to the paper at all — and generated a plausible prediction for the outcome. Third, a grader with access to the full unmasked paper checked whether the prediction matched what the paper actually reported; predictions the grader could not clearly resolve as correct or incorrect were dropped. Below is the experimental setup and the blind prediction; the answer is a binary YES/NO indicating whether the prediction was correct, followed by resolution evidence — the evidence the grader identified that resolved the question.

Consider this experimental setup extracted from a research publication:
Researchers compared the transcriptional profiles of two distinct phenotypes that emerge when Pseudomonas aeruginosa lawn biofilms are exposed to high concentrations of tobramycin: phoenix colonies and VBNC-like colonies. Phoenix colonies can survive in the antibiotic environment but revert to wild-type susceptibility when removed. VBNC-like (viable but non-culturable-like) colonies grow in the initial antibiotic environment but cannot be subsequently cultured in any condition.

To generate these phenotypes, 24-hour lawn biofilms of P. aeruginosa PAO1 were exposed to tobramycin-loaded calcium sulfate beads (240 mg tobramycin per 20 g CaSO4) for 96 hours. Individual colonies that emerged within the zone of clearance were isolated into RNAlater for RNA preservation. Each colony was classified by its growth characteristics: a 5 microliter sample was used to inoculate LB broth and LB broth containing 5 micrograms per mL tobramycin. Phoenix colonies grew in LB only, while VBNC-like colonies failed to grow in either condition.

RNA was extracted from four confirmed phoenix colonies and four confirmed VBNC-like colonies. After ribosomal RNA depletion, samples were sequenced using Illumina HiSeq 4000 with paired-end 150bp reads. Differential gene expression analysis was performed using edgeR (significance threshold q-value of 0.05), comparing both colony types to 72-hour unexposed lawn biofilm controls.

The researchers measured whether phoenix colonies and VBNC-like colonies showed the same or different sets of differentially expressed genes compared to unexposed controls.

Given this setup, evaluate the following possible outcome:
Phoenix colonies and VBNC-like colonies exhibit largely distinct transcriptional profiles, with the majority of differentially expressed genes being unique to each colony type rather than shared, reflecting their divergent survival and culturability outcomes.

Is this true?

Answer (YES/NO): NO